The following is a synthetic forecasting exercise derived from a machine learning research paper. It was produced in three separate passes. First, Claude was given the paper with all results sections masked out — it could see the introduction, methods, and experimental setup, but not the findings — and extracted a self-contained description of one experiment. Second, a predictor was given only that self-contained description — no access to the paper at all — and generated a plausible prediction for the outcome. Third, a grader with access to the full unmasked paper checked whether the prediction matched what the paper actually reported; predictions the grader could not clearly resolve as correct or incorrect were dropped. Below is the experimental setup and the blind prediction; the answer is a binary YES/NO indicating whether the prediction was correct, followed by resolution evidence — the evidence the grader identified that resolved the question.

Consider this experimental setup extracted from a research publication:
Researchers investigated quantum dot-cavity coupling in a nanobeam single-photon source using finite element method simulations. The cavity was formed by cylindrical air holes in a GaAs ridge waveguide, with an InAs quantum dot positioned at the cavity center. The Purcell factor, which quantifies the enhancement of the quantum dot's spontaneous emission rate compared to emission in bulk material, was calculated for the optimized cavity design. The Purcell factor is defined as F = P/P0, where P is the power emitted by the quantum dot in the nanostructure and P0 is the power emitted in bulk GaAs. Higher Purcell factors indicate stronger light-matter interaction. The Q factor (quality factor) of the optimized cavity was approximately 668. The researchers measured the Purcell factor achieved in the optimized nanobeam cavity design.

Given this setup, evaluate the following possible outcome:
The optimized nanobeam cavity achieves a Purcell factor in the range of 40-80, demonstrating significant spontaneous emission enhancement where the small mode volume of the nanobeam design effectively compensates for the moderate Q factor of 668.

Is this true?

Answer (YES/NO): NO